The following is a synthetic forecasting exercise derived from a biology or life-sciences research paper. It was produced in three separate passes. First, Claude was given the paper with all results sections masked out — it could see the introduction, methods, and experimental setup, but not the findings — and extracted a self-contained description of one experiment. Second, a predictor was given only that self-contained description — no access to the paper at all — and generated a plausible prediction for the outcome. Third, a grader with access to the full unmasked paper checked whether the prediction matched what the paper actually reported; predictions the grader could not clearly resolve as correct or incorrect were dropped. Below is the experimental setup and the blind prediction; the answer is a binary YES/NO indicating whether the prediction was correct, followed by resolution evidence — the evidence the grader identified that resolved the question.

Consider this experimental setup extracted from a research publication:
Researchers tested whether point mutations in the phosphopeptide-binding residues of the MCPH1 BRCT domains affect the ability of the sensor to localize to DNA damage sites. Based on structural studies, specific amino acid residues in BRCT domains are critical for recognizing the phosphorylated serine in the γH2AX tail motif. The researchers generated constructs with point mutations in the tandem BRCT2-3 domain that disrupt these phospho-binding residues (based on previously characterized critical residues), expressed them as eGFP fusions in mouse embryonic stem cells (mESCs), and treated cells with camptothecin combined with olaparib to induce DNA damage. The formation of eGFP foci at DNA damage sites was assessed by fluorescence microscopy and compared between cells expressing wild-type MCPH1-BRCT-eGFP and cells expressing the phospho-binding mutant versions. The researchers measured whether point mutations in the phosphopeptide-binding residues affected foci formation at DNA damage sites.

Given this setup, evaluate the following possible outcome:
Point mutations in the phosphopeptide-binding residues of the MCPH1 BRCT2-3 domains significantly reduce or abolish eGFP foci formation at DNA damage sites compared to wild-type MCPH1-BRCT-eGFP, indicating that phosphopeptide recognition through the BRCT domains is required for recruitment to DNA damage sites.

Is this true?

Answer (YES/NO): YES